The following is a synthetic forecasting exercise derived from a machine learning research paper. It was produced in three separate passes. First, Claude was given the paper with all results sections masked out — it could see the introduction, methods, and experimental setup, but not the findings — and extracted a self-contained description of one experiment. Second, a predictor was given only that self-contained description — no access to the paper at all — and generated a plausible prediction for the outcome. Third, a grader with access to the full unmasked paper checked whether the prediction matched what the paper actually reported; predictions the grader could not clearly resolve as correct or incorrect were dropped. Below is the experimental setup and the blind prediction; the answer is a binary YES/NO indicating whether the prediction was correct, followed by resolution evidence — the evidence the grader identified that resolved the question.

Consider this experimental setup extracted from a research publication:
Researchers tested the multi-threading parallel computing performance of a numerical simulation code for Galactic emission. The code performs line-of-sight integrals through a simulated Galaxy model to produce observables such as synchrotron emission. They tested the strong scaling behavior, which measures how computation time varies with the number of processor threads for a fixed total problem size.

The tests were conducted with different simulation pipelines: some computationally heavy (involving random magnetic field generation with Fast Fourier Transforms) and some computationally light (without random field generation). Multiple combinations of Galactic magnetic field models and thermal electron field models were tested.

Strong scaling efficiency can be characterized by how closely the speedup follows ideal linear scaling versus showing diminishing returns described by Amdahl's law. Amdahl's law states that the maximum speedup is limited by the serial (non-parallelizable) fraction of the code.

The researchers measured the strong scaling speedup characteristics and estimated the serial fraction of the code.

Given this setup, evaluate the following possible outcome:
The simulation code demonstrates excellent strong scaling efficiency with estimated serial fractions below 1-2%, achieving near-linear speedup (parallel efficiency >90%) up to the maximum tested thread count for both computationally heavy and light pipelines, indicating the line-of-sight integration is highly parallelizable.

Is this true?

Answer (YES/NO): NO